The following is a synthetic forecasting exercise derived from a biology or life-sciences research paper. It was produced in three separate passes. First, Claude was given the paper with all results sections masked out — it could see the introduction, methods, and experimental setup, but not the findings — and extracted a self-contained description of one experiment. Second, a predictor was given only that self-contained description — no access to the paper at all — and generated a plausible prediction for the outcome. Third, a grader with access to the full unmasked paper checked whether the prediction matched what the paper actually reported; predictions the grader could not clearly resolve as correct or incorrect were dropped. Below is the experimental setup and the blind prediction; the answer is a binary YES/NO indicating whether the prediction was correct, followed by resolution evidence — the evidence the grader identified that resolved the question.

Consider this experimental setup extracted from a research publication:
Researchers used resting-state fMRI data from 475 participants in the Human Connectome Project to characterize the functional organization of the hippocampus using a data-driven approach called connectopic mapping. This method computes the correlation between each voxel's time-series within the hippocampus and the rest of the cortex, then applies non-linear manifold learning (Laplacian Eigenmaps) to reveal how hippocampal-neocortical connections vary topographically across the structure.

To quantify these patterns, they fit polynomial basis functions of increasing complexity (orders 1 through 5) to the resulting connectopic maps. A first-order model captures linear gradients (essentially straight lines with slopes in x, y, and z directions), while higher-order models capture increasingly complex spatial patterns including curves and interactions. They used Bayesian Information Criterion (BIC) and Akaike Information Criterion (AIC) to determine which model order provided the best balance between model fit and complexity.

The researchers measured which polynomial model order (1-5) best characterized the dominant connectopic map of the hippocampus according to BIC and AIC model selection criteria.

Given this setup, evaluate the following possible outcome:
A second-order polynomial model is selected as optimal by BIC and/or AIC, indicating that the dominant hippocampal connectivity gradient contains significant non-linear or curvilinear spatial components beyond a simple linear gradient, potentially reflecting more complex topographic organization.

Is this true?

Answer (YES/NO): NO